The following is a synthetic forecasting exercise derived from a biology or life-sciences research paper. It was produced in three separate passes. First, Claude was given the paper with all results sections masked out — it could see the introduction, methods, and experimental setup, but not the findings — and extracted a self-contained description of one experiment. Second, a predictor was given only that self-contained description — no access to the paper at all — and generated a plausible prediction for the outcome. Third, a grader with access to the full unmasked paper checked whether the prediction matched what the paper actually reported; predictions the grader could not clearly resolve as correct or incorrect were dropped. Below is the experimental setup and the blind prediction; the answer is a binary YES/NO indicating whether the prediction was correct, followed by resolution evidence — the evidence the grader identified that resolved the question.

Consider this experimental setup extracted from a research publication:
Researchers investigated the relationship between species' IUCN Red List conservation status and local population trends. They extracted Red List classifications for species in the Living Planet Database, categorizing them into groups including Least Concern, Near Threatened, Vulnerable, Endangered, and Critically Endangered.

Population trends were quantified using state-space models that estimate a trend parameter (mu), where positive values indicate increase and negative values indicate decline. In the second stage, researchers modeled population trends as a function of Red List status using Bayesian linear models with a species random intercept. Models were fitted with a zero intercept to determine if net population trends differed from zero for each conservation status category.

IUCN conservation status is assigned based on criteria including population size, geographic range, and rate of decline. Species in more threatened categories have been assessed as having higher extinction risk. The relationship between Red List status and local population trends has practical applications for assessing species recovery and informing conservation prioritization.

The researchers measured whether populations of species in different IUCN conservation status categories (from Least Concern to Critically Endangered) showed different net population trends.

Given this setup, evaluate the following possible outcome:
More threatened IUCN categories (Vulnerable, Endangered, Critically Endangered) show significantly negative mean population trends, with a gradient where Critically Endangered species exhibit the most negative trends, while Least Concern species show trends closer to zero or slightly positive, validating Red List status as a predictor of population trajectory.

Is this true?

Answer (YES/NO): NO